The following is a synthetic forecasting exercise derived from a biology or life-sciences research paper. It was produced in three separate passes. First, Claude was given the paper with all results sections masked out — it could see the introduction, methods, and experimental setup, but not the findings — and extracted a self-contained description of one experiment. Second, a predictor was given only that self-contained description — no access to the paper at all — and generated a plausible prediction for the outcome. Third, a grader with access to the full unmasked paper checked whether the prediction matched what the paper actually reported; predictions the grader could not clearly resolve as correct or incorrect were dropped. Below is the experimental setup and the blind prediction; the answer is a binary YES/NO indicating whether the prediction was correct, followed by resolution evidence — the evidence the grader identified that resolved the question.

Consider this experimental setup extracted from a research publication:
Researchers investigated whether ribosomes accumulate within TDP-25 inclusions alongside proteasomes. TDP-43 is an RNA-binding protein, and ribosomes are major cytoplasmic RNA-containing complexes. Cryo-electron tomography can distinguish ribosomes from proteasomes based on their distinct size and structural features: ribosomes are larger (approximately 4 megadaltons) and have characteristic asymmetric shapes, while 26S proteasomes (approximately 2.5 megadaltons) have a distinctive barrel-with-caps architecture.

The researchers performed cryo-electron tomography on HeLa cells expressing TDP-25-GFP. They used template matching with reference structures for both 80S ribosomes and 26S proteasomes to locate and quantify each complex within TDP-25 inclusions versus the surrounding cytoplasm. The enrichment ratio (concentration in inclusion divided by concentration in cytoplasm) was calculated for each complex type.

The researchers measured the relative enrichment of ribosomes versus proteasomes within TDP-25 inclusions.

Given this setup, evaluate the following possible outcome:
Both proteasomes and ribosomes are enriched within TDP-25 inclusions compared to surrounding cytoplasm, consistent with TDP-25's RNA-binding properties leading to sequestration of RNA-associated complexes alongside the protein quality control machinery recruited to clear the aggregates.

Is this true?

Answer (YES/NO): NO